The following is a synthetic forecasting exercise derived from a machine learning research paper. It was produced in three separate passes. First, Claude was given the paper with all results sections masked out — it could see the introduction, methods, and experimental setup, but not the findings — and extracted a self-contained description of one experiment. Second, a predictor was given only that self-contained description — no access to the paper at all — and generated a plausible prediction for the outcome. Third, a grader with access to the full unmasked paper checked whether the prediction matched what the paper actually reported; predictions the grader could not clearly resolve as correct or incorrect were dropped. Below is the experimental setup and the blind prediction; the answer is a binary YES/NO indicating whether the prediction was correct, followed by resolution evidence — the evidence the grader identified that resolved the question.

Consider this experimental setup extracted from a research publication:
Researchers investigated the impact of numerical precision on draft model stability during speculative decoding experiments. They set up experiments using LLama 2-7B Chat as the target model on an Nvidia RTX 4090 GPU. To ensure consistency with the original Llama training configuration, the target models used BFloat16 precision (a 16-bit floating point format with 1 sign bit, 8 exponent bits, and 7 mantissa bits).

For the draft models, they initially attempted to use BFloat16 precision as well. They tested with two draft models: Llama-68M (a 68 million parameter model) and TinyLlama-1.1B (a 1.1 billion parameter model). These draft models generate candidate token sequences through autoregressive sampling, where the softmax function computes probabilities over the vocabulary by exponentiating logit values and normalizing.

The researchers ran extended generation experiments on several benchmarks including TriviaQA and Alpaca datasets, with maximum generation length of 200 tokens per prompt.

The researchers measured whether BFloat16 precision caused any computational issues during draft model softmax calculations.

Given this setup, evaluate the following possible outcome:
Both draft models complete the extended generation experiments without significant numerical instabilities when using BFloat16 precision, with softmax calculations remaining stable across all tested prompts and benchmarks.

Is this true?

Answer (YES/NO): NO